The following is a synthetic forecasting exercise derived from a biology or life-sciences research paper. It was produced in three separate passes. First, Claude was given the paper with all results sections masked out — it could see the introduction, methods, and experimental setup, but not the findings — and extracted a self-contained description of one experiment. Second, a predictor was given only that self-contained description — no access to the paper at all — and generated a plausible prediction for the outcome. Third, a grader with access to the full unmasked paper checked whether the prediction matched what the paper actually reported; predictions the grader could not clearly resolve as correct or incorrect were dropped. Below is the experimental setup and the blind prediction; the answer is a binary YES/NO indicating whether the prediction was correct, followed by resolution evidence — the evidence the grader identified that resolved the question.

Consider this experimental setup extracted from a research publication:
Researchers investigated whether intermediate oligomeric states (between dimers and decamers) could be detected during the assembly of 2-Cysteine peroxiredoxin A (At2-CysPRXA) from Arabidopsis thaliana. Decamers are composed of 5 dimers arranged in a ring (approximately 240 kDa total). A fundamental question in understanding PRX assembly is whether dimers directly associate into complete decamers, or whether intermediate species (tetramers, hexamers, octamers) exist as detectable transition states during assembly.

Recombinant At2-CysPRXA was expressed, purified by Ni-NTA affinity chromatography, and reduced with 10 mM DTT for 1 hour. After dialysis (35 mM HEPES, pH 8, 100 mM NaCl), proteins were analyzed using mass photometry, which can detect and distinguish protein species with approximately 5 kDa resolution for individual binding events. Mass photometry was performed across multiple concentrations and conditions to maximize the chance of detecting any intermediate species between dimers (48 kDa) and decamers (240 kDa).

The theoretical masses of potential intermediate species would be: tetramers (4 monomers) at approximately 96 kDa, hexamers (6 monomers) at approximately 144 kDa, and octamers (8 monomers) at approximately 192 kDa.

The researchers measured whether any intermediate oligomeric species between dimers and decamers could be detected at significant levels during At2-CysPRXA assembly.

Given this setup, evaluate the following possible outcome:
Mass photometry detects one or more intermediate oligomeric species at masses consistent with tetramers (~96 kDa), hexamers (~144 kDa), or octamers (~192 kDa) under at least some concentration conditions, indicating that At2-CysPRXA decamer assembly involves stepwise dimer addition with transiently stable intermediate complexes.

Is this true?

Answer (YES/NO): YES